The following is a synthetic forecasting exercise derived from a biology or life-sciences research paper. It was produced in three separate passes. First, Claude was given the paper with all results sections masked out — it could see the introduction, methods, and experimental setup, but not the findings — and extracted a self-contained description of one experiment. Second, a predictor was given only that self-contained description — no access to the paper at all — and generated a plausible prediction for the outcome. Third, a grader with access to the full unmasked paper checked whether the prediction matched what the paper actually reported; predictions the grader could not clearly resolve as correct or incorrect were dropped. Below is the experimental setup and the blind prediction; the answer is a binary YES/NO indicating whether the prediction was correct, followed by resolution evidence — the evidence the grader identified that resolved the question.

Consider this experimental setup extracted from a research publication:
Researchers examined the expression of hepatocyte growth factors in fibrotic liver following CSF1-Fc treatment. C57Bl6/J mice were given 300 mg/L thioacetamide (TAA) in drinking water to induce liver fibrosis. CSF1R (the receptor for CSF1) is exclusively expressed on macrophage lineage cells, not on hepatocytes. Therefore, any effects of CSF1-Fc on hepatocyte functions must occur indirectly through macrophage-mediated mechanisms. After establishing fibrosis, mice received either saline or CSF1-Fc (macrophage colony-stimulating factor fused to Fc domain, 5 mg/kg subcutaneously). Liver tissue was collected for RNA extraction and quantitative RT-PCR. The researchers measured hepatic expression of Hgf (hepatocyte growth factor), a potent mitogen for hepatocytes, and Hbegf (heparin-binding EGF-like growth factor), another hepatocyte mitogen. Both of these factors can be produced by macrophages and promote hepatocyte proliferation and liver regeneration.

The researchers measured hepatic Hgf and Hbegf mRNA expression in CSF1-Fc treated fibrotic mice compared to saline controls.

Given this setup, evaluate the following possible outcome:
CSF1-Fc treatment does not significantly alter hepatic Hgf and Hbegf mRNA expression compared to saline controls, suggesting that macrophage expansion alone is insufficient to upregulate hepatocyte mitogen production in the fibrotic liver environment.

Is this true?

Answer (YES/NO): NO